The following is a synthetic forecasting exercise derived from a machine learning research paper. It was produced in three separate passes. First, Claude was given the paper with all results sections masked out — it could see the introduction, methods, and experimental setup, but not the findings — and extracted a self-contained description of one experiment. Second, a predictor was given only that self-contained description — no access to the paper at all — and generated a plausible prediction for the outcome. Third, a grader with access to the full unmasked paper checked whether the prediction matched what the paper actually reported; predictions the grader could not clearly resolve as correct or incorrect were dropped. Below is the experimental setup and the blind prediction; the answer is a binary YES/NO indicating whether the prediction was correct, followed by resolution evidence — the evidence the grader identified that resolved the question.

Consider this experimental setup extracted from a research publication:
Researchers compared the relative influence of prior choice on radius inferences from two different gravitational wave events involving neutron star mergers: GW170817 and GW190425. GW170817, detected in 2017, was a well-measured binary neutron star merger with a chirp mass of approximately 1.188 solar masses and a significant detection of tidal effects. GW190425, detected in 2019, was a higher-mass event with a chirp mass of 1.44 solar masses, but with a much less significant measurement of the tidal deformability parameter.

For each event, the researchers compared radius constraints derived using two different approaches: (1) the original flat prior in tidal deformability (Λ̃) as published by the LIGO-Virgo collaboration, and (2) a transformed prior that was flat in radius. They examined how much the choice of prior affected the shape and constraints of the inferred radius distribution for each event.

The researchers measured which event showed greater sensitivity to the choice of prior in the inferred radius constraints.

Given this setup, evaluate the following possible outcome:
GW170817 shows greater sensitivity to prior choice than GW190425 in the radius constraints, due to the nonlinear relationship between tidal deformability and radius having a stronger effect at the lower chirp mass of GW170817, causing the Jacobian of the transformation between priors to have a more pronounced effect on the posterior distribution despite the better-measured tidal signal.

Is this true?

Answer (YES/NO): NO